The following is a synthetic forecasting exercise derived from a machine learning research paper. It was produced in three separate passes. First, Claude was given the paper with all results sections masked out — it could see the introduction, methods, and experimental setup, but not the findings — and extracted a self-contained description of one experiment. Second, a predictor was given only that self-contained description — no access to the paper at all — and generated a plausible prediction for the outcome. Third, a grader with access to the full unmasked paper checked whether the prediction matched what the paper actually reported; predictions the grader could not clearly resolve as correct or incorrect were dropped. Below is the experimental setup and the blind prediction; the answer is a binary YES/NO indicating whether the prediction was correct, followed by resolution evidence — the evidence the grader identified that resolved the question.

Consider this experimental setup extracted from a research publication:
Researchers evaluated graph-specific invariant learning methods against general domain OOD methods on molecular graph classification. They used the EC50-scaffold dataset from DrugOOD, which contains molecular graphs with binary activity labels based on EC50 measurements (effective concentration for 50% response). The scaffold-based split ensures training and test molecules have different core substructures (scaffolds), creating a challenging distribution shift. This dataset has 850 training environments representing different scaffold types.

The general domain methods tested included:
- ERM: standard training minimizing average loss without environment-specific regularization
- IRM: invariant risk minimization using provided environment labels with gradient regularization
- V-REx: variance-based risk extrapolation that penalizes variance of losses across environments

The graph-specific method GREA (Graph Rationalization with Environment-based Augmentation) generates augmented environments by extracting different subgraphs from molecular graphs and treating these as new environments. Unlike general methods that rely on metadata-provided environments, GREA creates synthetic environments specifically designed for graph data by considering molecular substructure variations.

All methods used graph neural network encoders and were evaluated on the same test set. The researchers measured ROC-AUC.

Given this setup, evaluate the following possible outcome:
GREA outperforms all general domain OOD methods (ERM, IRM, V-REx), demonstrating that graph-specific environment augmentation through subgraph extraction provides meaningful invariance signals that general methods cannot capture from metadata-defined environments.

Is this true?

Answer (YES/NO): YES